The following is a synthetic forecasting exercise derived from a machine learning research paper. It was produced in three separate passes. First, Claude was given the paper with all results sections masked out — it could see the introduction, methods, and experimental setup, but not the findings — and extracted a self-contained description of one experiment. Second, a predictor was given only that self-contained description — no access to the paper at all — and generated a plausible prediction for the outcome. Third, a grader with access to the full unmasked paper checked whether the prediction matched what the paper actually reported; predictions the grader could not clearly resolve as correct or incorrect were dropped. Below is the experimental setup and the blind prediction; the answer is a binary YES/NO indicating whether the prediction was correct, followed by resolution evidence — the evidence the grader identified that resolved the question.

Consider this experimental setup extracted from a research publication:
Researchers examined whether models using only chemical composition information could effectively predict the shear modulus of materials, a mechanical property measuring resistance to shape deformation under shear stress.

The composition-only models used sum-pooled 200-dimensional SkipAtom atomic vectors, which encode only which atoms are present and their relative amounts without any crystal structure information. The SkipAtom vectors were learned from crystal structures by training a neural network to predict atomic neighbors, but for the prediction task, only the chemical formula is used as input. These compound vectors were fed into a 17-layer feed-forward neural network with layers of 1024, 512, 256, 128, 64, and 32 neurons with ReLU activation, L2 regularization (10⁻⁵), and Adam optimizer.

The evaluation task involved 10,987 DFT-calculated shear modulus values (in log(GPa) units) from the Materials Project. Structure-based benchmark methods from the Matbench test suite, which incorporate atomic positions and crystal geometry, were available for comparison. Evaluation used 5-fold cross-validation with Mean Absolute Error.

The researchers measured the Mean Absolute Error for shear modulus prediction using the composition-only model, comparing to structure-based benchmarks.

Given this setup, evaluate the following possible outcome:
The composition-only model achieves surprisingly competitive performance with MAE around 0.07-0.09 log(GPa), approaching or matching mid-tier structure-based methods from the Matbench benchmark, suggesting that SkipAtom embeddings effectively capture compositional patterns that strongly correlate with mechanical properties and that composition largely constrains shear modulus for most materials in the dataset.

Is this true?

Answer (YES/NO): NO